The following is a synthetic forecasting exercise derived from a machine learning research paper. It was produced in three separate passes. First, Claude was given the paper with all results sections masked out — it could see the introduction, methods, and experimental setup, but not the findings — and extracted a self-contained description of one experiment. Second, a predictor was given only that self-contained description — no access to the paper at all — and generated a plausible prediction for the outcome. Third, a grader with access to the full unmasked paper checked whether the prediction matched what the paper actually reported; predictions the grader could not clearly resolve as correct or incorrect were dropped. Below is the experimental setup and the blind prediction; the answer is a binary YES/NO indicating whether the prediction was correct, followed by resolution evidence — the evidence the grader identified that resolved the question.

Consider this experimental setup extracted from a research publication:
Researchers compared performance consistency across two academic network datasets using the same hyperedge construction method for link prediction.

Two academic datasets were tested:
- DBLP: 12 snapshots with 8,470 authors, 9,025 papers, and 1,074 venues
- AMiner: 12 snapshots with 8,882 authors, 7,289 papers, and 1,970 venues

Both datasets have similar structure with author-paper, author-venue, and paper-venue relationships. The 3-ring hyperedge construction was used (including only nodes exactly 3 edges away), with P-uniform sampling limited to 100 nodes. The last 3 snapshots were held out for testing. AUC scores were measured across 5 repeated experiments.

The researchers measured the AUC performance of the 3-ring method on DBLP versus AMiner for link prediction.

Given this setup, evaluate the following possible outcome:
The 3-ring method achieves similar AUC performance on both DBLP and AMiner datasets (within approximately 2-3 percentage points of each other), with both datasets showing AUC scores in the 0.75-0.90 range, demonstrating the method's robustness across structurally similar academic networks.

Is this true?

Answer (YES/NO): NO